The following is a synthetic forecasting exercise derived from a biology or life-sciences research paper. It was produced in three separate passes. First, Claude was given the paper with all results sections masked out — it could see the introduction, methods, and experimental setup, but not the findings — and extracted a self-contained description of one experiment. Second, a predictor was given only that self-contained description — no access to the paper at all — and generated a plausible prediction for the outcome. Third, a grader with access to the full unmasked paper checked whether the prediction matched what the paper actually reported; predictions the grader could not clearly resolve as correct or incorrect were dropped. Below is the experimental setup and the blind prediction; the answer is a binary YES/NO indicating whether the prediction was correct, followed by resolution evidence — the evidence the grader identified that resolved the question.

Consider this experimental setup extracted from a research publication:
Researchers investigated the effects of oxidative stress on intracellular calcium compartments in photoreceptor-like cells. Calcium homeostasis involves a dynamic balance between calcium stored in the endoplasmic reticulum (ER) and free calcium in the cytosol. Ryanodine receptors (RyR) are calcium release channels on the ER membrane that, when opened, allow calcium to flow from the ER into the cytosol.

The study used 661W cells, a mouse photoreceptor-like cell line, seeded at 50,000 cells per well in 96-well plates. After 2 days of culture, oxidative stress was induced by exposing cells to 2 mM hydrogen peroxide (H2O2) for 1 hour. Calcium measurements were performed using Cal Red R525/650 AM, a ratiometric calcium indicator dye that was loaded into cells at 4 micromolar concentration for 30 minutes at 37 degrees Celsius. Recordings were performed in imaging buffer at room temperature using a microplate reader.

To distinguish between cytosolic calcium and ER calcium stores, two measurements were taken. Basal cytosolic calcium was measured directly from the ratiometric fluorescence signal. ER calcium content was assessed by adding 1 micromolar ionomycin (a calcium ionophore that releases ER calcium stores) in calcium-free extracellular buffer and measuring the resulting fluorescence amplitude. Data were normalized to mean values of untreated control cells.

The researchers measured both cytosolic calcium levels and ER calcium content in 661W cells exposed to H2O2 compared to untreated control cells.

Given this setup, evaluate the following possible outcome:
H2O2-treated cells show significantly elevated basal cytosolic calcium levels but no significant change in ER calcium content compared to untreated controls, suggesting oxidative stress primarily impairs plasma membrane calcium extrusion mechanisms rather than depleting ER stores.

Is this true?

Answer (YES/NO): NO